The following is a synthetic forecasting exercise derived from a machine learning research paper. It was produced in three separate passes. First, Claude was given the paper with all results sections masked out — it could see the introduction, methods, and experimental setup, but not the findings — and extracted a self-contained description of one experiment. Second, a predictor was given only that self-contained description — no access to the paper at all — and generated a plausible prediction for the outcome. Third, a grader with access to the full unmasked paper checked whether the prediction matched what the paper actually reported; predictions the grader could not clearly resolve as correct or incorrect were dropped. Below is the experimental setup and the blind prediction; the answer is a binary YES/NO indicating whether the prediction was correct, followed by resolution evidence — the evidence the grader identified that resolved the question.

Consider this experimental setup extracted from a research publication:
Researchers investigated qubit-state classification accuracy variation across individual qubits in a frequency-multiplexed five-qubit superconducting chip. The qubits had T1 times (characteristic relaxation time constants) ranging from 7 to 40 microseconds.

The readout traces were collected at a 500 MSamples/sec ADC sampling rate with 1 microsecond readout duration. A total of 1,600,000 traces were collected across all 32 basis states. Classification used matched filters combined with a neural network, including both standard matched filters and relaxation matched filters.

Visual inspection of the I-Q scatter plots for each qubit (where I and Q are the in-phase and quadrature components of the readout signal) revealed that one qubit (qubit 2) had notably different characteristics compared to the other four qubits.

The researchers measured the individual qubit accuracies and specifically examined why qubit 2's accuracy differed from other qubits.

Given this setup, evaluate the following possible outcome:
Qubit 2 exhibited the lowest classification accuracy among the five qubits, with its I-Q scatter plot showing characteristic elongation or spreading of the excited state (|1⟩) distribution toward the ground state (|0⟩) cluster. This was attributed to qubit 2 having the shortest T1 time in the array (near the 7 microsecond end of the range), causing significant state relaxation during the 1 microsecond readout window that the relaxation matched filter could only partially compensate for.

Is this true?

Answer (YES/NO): NO